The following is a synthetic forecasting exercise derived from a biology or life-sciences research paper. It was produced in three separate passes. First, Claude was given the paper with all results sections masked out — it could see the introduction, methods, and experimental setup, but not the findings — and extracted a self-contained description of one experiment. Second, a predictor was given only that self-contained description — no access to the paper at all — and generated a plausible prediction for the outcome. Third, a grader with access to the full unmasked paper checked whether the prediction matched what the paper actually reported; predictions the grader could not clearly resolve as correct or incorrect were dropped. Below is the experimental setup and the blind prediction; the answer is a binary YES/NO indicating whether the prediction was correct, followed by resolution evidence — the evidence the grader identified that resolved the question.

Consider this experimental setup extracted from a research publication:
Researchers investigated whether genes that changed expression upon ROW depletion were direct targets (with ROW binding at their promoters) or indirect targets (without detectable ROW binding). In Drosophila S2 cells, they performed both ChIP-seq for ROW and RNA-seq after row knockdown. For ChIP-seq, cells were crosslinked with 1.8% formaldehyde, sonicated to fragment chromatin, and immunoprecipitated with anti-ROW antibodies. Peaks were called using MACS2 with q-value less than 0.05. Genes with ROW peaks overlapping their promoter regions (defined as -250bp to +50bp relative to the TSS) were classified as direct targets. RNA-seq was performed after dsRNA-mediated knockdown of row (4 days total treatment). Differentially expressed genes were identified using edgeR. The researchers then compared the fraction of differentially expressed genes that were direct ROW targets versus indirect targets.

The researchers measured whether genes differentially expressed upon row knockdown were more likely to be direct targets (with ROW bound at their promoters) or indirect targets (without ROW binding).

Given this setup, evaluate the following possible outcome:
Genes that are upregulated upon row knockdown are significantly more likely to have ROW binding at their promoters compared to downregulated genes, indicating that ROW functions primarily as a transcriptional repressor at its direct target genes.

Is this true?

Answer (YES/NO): NO